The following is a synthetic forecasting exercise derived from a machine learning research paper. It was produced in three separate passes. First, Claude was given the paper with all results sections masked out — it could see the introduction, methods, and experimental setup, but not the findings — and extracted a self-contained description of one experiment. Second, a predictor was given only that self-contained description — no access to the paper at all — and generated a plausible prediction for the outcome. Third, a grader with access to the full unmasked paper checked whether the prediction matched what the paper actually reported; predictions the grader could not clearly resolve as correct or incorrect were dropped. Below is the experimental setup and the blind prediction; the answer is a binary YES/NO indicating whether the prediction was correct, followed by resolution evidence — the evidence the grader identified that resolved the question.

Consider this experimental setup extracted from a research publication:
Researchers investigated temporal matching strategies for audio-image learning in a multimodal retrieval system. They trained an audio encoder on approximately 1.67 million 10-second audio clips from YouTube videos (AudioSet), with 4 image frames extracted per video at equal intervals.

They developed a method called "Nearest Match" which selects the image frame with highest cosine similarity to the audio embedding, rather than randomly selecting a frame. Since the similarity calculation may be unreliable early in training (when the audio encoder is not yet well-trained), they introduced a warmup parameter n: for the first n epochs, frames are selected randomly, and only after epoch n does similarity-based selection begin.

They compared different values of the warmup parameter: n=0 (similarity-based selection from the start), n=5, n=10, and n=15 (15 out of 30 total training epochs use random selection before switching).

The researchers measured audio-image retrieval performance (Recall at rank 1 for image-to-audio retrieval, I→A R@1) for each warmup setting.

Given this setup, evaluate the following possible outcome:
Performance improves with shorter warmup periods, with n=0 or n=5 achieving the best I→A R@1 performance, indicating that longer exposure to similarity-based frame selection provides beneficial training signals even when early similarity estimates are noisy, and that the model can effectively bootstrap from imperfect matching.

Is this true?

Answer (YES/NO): NO